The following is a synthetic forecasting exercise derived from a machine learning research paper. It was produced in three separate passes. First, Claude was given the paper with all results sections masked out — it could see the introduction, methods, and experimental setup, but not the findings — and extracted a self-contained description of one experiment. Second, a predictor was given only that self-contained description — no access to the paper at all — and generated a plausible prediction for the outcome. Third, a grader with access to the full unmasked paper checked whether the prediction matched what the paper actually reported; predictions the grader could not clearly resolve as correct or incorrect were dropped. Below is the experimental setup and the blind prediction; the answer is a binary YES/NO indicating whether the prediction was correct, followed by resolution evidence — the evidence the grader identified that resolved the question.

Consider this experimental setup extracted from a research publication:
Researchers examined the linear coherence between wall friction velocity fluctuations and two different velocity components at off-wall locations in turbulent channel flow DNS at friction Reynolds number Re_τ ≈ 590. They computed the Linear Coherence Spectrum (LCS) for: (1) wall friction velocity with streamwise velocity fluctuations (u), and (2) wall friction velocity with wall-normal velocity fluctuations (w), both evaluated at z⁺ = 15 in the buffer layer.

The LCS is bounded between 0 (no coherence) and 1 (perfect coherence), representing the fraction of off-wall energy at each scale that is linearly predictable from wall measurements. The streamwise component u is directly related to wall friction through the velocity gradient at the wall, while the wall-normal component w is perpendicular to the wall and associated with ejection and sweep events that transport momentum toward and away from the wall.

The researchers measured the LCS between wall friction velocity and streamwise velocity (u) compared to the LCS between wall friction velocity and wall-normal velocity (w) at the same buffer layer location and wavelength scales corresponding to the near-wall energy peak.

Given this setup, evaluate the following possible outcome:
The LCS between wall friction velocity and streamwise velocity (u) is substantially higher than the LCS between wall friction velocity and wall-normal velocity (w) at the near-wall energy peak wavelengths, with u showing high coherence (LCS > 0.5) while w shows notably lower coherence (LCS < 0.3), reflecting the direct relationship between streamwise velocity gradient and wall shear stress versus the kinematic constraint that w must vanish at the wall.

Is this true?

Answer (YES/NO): NO